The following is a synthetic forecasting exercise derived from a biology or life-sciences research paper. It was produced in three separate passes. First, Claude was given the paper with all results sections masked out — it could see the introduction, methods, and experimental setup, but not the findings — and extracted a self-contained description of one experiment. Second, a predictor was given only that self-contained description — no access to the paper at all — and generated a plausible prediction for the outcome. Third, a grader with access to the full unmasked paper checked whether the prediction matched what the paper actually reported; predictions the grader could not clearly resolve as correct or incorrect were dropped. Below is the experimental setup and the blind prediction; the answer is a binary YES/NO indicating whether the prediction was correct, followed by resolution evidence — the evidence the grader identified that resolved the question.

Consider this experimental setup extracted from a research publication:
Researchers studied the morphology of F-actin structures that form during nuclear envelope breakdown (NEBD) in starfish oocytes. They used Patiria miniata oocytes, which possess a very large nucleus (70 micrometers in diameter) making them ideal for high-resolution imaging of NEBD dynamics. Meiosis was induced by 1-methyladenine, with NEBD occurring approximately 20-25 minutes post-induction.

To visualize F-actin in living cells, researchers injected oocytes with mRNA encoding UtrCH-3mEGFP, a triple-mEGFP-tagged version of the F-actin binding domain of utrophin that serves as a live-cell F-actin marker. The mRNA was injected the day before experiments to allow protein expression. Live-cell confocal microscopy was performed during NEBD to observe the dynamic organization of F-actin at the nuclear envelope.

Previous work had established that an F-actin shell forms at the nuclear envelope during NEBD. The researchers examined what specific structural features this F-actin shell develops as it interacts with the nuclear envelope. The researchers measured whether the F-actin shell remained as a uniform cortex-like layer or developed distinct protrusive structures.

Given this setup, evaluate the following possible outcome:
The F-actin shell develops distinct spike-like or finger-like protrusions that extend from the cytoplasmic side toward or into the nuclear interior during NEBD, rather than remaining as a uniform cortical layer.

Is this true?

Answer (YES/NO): NO